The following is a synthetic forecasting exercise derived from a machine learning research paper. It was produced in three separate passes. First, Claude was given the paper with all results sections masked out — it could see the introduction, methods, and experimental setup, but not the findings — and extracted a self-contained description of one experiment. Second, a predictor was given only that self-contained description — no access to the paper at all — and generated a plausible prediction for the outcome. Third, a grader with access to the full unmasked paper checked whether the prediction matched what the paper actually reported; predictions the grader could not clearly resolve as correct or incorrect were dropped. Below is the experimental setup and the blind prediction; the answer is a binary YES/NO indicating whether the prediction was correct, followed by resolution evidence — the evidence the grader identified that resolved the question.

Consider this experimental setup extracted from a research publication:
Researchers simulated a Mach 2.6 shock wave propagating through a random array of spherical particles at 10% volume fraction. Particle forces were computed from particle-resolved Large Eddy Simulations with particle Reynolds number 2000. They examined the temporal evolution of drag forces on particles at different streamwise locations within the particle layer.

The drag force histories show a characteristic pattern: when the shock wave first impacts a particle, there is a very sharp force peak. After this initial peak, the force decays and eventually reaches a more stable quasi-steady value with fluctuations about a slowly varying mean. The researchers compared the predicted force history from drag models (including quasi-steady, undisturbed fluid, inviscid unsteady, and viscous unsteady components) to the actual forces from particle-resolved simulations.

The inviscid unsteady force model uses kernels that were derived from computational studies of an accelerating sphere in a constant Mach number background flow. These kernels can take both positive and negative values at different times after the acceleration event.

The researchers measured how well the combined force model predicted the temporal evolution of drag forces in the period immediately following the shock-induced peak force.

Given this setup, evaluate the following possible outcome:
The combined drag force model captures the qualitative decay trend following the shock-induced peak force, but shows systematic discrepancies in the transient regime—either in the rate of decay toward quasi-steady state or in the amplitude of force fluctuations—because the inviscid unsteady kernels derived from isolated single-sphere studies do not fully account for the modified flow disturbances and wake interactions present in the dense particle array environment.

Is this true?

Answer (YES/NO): YES